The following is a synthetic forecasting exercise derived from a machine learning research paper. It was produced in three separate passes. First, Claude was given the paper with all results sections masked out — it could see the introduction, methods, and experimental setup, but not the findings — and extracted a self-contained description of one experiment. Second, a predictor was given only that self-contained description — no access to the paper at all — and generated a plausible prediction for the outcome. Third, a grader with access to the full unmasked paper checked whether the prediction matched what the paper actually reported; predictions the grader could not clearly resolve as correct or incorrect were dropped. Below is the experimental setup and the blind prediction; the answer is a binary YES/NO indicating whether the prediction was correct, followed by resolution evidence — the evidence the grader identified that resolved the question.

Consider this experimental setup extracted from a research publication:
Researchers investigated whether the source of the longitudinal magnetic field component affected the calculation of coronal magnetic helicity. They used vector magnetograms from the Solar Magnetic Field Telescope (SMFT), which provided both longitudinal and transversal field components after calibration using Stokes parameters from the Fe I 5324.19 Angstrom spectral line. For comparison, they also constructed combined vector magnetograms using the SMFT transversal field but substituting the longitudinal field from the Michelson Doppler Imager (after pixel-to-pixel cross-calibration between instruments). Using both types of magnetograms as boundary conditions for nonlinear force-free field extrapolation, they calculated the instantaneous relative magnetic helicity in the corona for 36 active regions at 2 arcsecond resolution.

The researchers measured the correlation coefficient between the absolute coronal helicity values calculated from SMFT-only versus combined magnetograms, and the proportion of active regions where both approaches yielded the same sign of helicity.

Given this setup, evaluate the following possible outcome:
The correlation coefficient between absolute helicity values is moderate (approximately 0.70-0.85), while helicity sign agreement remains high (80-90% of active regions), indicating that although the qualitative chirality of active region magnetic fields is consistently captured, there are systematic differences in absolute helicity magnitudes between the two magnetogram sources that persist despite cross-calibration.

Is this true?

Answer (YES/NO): NO